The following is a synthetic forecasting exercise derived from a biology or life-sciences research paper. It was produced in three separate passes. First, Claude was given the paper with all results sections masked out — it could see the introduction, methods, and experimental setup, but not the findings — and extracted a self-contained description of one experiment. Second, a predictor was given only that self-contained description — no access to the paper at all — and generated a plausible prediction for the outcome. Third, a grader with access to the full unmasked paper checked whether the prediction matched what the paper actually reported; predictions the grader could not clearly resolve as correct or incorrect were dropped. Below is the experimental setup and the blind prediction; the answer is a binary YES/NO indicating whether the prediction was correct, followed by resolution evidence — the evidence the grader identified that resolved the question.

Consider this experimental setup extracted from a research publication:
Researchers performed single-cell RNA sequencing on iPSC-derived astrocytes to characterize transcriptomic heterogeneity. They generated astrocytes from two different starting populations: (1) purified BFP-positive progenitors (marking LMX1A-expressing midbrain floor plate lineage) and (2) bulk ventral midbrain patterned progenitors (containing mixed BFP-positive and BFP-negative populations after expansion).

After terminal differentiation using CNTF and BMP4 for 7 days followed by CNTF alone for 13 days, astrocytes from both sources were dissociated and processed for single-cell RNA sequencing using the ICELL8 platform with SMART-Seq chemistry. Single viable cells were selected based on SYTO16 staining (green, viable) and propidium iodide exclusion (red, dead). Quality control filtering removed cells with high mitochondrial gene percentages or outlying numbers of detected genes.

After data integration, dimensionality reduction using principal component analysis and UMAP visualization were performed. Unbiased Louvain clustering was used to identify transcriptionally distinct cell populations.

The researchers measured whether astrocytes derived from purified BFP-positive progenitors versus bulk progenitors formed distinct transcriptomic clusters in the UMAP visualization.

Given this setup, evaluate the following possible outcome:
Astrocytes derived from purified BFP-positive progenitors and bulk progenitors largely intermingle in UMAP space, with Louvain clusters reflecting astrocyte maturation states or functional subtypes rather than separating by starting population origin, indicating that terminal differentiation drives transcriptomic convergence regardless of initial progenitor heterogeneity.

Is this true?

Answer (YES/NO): NO